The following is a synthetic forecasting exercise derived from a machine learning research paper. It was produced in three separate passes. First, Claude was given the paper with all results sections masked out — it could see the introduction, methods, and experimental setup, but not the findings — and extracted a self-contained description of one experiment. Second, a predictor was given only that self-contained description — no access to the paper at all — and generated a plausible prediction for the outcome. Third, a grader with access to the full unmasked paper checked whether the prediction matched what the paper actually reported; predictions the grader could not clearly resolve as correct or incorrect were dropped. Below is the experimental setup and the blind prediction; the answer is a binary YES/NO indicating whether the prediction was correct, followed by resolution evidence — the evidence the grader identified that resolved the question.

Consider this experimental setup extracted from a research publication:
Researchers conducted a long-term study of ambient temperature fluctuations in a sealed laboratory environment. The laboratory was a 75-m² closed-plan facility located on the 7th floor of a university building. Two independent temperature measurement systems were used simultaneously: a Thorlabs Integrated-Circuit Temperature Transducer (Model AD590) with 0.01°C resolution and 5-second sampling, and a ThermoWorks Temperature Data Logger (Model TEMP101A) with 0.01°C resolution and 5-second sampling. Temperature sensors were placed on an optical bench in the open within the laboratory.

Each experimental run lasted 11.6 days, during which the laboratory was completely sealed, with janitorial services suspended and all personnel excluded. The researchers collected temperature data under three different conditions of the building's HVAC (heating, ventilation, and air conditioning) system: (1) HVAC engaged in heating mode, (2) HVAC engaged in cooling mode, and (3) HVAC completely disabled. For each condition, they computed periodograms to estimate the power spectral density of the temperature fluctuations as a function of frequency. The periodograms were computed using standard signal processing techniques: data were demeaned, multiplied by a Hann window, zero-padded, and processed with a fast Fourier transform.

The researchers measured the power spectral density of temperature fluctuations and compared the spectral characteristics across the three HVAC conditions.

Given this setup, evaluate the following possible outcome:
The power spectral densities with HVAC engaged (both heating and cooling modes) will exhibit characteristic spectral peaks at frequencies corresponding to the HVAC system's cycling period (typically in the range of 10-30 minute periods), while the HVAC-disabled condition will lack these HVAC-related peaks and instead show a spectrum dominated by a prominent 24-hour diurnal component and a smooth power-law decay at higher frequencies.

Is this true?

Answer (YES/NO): NO